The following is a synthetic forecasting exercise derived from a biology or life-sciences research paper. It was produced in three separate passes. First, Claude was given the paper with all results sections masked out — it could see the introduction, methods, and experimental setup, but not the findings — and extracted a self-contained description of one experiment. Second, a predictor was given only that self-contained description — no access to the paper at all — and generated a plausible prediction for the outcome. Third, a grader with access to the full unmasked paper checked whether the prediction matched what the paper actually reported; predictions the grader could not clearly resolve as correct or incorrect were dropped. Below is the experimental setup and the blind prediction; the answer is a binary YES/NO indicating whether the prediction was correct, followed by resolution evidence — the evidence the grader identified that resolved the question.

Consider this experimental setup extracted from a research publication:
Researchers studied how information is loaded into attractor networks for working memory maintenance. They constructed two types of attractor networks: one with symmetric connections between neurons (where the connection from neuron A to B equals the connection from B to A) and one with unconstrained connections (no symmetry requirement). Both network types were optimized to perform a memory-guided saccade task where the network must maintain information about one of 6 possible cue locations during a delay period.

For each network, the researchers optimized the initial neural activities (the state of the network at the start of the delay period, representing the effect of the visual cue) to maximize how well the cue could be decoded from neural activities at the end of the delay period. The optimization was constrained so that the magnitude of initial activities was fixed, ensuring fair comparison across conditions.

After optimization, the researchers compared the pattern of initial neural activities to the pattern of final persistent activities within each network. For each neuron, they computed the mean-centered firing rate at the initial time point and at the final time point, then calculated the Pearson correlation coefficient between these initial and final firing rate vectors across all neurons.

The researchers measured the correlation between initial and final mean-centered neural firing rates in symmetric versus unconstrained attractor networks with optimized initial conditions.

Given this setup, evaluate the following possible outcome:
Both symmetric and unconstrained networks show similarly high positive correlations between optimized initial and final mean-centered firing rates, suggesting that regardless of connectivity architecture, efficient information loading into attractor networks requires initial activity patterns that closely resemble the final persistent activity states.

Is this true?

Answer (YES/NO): NO